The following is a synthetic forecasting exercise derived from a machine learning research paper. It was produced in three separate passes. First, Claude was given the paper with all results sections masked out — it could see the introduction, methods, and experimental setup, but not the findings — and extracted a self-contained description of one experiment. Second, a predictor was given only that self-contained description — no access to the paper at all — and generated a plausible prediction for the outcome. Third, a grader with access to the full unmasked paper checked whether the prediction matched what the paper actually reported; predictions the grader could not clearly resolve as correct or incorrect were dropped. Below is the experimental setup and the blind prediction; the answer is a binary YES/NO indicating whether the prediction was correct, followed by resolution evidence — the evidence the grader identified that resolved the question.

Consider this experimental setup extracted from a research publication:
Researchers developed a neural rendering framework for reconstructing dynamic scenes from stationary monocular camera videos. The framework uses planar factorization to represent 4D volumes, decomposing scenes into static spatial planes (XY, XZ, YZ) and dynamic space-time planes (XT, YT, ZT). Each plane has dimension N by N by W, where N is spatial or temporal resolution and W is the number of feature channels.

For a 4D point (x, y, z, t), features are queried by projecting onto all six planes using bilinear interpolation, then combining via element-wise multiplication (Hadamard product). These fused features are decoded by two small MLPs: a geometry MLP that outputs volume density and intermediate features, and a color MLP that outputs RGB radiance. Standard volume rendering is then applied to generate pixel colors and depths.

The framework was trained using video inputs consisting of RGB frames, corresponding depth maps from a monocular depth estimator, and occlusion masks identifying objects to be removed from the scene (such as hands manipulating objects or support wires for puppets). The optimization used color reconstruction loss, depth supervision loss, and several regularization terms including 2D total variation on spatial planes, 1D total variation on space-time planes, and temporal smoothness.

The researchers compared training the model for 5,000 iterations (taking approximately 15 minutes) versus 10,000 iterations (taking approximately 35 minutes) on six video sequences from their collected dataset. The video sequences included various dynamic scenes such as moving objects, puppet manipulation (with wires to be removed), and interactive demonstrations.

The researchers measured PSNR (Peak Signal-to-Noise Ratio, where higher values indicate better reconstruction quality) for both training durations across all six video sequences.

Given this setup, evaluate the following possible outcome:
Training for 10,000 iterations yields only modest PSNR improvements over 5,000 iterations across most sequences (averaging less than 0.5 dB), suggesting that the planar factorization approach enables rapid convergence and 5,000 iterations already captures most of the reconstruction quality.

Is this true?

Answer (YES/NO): NO